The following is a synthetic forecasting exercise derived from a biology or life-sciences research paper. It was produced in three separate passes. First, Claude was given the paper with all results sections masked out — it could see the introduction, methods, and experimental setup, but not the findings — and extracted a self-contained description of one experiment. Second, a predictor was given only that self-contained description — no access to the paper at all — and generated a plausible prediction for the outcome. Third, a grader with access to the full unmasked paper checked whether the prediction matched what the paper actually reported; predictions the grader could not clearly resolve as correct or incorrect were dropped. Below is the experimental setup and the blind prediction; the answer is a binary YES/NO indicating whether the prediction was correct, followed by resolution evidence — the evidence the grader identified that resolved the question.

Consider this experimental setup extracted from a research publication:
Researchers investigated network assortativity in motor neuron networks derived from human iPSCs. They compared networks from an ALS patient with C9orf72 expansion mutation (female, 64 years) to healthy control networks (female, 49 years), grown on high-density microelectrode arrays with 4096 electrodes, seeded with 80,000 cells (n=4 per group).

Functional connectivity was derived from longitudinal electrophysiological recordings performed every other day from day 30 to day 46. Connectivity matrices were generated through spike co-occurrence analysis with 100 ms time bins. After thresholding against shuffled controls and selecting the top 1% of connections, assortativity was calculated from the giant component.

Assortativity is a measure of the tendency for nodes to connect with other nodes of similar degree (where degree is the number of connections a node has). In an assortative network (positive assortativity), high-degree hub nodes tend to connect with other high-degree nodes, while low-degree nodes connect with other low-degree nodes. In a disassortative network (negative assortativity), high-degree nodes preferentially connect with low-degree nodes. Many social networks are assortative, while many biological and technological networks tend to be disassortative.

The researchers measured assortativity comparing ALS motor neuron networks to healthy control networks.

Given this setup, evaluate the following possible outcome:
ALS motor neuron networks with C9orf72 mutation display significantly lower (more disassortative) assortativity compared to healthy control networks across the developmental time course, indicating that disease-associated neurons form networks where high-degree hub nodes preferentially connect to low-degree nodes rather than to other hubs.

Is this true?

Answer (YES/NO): NO